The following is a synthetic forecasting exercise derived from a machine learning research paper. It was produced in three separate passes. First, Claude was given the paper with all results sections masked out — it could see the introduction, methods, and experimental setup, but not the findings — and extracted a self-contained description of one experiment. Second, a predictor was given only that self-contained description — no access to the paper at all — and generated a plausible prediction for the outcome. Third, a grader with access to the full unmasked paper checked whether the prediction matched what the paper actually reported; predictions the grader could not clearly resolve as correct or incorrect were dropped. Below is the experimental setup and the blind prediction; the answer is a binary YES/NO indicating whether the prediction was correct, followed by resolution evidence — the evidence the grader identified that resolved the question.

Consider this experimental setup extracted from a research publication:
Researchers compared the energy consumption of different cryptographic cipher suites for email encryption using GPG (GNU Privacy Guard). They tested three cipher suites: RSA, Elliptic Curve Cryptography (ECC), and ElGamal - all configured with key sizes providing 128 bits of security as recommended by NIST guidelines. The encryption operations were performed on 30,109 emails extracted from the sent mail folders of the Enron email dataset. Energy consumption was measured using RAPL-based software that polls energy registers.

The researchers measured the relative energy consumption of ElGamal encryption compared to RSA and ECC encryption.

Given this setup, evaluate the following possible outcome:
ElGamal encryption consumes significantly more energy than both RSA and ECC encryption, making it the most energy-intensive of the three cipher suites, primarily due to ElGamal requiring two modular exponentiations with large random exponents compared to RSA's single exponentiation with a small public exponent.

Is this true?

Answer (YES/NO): YES